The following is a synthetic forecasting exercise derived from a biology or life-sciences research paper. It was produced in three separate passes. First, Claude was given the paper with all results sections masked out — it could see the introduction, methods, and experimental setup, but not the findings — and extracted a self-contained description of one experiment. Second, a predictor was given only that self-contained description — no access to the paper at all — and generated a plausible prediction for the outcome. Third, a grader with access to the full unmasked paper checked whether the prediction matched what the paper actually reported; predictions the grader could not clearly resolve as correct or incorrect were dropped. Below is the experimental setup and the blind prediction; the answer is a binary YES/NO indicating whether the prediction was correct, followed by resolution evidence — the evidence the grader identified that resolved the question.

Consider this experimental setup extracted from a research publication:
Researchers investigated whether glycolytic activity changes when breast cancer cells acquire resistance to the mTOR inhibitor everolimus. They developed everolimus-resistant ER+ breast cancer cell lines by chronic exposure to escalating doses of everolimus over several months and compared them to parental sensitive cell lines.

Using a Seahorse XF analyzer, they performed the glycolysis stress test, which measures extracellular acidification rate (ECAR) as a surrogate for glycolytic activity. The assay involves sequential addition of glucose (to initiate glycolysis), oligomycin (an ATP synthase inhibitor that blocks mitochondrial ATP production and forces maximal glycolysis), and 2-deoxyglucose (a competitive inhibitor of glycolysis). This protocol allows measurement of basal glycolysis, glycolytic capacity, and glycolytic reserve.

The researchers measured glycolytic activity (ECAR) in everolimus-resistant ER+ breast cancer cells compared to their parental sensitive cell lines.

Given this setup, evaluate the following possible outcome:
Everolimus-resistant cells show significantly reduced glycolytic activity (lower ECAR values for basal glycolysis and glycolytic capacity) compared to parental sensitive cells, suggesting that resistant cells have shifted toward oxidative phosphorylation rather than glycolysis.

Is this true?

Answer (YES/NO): NO